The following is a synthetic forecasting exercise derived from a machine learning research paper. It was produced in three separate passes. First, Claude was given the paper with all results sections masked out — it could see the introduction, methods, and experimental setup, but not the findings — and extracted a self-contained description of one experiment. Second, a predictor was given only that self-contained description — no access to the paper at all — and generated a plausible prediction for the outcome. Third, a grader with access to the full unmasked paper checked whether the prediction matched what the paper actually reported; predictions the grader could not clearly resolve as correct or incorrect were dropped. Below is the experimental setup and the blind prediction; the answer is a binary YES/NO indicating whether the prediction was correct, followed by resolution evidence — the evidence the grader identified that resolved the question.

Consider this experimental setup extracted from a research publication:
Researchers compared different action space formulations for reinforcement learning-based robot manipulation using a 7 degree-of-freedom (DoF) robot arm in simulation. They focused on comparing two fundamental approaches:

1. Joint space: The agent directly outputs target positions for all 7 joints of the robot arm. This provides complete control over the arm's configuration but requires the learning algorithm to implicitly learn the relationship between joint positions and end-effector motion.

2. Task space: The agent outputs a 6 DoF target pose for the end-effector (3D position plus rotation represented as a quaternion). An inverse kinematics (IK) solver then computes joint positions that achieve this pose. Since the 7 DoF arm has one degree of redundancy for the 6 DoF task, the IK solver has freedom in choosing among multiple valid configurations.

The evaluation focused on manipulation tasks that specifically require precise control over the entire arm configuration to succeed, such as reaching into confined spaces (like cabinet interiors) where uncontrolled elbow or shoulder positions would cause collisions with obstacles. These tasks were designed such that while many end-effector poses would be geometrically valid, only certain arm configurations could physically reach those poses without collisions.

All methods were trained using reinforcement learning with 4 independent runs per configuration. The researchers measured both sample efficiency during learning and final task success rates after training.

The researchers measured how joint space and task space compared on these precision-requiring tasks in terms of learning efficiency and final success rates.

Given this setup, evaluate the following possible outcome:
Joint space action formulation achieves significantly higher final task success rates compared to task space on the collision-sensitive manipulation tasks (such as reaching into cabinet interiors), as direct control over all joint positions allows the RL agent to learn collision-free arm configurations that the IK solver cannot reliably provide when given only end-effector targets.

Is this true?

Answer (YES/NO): NO